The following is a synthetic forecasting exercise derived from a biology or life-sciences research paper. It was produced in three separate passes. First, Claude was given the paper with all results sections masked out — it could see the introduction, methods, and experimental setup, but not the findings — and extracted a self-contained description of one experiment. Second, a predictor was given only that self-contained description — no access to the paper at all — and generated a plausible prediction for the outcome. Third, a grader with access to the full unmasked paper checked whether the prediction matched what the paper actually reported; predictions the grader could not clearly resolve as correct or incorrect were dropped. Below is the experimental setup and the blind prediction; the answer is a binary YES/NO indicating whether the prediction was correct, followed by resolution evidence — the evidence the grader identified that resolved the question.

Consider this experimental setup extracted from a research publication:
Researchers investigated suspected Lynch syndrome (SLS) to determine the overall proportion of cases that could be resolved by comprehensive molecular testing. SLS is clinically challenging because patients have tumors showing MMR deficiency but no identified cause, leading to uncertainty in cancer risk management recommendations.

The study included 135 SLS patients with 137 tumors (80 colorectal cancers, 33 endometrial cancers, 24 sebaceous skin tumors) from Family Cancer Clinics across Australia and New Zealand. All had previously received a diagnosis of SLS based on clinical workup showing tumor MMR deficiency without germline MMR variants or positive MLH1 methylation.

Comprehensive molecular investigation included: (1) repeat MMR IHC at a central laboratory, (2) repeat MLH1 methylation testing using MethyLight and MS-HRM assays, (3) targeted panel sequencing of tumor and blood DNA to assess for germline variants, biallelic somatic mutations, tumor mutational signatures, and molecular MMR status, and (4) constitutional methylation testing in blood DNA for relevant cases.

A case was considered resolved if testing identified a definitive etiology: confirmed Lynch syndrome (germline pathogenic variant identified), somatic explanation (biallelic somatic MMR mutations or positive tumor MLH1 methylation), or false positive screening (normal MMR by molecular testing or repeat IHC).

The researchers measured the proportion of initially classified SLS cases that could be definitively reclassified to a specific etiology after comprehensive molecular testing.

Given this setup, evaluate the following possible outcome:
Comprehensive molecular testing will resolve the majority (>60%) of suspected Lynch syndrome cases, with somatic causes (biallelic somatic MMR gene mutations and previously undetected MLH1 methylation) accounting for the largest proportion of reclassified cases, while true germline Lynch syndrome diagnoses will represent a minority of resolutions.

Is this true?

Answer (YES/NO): YES